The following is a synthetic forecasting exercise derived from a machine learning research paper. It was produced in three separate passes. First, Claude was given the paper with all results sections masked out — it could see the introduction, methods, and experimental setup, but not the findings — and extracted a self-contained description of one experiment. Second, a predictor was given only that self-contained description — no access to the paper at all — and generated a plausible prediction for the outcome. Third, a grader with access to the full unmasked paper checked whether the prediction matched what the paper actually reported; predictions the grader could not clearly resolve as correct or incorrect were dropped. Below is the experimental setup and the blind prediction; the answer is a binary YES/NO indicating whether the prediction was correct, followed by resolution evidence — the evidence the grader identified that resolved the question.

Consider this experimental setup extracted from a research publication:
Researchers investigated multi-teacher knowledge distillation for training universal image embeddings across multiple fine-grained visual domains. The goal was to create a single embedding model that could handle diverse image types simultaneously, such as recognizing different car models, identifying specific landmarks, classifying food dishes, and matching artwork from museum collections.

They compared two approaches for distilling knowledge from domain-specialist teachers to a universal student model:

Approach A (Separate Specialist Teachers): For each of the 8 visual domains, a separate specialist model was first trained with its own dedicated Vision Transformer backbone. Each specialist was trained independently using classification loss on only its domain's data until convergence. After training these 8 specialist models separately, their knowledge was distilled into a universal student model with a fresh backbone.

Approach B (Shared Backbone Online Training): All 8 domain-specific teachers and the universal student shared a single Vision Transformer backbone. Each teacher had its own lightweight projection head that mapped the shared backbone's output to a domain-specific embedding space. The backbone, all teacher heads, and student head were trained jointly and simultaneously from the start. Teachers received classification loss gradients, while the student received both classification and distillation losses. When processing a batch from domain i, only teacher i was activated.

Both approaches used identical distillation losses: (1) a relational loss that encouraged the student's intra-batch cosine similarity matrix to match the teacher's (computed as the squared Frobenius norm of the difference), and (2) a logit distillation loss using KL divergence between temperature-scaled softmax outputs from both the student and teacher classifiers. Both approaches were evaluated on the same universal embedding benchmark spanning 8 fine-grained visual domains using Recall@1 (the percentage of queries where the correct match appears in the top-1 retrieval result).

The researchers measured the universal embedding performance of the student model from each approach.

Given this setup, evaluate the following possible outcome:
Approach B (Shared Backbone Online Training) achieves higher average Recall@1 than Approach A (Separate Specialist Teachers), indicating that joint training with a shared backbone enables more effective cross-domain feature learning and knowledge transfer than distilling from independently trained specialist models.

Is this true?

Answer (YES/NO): YES